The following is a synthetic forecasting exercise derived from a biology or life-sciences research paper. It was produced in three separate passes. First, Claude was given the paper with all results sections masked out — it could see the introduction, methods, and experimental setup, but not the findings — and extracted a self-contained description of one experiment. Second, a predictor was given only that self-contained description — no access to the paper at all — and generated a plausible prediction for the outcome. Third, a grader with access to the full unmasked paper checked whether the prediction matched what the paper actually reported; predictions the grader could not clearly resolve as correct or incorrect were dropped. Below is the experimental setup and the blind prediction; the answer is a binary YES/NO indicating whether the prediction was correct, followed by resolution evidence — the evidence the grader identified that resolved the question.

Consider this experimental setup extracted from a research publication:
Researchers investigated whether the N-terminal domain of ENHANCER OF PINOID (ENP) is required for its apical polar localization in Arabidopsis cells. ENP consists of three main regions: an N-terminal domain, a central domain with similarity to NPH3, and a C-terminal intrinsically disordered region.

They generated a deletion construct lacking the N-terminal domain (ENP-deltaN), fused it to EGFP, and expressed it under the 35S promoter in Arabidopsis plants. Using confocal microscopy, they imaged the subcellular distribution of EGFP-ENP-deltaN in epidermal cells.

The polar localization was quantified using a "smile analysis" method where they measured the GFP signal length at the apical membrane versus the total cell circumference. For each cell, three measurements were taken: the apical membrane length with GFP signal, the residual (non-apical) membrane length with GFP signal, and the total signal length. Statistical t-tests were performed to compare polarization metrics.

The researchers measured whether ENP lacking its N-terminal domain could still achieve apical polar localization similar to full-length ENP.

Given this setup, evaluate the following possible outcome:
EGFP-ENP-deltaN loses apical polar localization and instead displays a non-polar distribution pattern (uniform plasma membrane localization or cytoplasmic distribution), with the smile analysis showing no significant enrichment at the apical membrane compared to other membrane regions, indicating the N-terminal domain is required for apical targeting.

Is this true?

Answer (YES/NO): NO